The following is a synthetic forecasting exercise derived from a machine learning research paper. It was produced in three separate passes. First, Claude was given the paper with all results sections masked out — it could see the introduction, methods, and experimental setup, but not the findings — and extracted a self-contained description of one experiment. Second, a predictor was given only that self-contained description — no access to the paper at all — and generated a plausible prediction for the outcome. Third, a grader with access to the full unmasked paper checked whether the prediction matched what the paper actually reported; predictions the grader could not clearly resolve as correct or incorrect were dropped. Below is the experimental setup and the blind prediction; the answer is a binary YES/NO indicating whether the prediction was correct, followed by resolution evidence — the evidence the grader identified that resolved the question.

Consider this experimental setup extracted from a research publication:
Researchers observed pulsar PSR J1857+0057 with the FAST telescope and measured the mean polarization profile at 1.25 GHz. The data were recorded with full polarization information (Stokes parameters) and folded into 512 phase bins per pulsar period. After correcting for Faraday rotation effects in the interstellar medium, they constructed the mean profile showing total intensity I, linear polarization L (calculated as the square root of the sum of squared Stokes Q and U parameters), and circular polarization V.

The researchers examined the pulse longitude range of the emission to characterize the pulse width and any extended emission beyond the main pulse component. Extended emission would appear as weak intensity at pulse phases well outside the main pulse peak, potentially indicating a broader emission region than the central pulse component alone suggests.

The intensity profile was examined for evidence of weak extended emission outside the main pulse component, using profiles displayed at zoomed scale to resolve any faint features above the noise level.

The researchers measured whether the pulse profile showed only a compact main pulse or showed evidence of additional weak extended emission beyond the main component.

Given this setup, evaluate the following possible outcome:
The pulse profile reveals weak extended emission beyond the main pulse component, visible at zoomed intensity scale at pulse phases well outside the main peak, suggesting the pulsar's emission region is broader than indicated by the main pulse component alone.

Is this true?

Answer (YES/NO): YES